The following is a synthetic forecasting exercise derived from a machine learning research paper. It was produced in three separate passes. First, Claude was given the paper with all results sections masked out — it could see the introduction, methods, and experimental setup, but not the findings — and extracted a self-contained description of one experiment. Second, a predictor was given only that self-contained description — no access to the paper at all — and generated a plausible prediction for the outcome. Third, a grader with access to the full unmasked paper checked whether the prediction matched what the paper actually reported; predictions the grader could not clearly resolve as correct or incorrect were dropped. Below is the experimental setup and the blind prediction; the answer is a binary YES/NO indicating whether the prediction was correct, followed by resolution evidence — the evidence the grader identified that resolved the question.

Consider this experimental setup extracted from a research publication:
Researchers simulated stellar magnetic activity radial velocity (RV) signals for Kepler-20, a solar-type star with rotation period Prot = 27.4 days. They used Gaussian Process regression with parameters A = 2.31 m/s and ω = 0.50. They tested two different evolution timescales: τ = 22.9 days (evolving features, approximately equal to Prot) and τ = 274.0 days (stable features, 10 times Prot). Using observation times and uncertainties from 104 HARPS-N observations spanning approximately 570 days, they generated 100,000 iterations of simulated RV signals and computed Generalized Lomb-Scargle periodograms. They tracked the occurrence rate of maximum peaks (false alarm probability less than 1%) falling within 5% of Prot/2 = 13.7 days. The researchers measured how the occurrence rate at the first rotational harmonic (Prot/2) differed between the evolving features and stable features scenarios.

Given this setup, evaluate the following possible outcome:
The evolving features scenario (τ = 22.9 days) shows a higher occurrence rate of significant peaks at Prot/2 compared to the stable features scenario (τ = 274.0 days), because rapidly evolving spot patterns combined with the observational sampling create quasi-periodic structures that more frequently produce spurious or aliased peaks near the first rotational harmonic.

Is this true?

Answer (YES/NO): NO